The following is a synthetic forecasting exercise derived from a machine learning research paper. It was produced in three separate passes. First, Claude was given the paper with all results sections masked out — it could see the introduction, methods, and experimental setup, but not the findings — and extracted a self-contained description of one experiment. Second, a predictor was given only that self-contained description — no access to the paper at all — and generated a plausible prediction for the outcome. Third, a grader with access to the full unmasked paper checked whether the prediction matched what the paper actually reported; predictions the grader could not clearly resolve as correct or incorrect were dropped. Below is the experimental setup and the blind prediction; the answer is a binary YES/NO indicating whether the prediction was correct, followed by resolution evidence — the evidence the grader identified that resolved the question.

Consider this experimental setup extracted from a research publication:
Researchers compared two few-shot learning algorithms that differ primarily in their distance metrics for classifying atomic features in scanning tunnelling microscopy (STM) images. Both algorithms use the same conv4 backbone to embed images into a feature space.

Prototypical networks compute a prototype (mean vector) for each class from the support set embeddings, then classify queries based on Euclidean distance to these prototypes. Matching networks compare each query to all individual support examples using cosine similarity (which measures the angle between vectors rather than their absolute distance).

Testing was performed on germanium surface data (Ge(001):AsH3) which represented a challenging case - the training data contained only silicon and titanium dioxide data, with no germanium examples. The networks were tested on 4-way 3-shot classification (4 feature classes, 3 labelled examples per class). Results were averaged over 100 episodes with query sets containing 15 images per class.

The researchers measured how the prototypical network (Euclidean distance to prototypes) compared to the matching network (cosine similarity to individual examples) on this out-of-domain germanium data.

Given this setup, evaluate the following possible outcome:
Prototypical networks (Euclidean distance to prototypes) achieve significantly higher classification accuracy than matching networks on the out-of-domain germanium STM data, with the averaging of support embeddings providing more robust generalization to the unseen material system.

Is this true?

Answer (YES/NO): YES